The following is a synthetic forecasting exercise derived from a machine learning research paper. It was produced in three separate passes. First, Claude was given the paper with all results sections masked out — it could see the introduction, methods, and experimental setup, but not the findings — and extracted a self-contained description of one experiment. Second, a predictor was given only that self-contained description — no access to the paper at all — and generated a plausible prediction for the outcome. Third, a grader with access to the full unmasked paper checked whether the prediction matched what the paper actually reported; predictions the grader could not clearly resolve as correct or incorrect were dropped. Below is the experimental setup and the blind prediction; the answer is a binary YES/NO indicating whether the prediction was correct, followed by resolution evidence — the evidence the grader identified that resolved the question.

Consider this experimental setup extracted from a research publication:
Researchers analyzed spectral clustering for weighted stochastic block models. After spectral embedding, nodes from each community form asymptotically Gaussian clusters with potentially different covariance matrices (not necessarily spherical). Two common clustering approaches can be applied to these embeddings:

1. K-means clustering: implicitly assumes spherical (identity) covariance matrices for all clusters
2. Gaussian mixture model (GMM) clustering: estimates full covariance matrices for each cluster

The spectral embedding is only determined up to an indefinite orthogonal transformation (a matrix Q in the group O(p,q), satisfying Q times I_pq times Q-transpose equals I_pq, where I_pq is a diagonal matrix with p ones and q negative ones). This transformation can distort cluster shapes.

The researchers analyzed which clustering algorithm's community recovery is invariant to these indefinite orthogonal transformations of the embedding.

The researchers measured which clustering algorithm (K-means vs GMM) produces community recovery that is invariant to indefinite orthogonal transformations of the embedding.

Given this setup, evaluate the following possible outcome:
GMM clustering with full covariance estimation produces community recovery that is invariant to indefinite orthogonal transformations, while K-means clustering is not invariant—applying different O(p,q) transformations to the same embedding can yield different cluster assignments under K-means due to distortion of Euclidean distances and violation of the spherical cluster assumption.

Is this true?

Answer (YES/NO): YES